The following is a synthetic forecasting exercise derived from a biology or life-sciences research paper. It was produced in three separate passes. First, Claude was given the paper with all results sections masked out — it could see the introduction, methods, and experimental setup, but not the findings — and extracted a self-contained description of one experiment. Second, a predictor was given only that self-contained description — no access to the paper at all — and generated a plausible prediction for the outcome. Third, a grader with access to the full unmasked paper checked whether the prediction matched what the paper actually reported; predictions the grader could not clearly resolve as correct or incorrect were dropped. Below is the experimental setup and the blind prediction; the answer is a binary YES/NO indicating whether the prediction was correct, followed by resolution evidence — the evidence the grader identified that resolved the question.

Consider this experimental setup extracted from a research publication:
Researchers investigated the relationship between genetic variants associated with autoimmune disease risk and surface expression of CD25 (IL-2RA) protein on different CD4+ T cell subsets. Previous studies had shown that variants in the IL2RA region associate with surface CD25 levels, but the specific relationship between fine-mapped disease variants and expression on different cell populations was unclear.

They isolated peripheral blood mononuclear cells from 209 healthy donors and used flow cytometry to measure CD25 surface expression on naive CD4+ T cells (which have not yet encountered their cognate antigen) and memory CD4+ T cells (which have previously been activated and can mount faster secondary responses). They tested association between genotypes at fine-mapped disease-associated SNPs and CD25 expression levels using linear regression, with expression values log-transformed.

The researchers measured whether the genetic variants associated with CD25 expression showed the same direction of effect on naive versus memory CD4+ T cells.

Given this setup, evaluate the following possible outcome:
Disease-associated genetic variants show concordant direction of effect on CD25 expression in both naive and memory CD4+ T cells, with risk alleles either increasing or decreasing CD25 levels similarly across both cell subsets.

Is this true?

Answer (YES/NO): NO